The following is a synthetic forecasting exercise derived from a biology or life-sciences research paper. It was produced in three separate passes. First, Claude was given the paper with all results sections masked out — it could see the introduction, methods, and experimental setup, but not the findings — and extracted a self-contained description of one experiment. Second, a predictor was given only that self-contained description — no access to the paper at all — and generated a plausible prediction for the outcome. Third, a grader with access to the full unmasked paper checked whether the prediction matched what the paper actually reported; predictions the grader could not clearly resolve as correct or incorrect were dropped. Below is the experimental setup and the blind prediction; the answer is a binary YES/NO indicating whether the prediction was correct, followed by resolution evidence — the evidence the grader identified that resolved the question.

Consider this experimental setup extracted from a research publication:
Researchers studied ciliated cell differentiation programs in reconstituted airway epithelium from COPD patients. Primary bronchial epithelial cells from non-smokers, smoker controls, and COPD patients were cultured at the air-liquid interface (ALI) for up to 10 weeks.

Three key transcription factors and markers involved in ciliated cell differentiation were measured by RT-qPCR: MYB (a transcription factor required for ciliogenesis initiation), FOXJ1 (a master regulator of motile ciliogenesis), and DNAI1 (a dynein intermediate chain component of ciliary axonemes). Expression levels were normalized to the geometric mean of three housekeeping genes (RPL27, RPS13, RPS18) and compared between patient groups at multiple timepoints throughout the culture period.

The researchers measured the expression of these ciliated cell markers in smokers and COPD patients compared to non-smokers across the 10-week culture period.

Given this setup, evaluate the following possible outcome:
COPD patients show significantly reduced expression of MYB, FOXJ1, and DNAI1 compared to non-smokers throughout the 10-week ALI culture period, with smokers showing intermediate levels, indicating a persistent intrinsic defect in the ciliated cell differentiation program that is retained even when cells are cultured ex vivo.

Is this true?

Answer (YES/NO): NO